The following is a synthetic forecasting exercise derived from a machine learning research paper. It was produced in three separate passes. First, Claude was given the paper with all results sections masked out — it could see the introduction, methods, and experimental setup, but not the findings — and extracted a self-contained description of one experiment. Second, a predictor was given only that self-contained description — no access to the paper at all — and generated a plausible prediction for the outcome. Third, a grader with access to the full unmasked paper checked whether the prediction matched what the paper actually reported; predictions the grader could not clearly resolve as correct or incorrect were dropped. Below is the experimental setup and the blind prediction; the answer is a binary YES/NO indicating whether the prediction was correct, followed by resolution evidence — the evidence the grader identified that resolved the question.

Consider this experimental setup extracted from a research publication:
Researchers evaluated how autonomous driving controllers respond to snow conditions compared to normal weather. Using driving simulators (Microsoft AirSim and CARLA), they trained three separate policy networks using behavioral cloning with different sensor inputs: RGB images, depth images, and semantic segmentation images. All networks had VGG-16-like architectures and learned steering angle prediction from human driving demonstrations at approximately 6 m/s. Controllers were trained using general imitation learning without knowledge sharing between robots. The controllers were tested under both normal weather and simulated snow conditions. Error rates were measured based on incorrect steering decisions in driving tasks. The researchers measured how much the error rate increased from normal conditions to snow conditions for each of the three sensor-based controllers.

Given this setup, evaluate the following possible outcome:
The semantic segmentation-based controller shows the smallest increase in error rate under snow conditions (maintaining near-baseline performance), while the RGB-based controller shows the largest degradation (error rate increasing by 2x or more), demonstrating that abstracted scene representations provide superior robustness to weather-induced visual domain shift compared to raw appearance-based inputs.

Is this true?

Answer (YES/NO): NO